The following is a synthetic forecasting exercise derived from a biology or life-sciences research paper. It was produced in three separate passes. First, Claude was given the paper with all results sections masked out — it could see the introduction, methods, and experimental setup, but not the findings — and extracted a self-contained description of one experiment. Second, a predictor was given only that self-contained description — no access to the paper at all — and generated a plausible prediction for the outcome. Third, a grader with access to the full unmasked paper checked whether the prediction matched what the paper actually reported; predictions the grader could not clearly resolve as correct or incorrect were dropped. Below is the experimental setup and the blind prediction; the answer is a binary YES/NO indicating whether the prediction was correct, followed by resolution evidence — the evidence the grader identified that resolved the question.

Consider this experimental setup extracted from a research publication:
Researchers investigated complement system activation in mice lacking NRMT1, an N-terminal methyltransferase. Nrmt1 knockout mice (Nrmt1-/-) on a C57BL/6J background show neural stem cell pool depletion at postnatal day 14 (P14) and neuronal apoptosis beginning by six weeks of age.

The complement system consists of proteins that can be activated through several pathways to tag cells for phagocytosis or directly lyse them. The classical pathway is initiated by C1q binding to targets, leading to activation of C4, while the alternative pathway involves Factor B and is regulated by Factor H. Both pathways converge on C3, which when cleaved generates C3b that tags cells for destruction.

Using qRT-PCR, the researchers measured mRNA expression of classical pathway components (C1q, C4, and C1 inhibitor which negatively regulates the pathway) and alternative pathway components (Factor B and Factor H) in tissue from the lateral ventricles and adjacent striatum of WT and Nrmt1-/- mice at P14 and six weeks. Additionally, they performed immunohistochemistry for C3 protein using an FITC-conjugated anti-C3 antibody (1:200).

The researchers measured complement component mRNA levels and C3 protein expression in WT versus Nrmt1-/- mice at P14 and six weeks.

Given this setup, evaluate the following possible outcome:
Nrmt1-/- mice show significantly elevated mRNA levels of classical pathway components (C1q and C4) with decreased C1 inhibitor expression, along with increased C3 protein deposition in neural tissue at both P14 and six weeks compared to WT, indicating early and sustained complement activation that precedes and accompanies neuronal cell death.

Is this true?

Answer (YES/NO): NO